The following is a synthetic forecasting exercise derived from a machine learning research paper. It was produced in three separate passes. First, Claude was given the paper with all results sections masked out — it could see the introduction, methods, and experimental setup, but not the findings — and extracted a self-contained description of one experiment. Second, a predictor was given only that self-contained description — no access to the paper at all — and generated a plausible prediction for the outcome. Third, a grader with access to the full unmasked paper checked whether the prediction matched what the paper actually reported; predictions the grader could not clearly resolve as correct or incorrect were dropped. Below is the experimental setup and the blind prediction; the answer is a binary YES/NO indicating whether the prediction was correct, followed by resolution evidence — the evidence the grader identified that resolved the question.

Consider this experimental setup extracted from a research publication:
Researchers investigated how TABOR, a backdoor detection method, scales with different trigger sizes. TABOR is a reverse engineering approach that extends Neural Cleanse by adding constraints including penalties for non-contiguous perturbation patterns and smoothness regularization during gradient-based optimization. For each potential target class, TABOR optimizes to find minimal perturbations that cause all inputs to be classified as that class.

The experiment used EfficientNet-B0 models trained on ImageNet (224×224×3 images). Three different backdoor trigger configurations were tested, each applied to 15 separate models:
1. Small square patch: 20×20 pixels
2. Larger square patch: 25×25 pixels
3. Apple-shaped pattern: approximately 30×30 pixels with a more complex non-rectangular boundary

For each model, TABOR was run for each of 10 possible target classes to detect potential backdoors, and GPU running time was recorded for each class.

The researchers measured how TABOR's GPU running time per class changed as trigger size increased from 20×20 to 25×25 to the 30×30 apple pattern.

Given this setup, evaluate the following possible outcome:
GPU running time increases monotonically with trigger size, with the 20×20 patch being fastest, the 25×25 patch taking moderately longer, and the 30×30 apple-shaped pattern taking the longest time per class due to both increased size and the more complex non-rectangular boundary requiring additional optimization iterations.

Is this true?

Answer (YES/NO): NO